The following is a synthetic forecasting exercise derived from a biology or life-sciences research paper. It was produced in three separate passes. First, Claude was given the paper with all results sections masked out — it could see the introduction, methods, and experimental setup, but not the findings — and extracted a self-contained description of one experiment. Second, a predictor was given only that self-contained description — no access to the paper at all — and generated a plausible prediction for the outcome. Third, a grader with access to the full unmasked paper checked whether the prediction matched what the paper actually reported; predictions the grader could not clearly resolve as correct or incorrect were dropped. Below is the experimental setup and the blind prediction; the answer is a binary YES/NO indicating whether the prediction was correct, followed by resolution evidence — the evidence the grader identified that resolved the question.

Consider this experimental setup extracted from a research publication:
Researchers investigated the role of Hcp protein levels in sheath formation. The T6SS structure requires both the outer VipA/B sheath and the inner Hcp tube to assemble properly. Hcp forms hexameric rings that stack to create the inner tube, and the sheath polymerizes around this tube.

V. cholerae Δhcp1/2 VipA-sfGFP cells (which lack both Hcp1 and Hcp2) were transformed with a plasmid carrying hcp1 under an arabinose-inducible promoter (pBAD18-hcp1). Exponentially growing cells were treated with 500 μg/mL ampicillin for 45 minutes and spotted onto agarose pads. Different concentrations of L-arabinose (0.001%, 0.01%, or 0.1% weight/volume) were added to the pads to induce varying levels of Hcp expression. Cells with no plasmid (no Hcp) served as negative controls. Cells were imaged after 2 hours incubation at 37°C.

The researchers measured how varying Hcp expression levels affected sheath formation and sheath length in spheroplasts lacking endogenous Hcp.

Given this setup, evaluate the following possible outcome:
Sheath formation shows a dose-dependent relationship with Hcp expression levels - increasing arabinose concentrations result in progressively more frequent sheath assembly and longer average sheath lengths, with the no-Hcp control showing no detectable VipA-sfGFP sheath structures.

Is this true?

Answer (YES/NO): NO